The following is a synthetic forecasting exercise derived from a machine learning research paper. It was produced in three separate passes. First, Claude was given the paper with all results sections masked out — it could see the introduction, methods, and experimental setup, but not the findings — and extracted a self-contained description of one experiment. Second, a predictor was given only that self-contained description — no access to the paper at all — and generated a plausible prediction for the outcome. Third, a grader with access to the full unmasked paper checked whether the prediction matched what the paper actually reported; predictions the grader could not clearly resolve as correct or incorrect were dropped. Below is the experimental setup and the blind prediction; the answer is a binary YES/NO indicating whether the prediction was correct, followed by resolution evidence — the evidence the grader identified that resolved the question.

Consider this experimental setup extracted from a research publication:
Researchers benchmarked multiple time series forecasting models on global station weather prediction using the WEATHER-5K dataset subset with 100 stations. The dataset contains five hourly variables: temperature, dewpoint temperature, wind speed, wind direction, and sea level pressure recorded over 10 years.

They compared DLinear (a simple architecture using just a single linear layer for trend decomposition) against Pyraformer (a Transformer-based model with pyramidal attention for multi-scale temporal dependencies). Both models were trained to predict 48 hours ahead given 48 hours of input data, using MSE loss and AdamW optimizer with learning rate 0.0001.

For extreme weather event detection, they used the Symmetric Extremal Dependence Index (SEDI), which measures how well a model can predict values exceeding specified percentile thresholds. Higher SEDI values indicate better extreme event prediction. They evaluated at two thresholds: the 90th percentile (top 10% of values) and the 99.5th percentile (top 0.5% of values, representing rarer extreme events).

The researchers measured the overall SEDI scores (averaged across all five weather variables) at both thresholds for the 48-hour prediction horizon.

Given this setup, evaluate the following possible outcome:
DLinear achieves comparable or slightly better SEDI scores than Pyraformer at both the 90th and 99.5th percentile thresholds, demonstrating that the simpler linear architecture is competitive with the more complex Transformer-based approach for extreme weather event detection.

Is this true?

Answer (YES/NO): NO